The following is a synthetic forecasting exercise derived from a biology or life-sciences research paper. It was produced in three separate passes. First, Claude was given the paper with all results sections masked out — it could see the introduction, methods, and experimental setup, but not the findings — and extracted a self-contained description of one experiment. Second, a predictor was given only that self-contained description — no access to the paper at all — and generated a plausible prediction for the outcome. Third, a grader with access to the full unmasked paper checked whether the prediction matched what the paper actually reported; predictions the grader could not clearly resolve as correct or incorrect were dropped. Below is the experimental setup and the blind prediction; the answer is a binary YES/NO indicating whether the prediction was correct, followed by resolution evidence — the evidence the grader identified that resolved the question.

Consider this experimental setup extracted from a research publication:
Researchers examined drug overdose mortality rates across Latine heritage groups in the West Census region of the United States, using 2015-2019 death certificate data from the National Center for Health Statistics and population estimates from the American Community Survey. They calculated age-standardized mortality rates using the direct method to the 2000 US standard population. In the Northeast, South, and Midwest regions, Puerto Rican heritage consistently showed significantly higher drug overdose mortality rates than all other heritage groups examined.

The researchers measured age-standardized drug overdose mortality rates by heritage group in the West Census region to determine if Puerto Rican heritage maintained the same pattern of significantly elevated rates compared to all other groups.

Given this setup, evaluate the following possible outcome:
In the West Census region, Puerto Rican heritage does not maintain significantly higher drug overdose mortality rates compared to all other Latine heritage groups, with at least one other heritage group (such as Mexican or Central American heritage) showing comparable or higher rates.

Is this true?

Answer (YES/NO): NO